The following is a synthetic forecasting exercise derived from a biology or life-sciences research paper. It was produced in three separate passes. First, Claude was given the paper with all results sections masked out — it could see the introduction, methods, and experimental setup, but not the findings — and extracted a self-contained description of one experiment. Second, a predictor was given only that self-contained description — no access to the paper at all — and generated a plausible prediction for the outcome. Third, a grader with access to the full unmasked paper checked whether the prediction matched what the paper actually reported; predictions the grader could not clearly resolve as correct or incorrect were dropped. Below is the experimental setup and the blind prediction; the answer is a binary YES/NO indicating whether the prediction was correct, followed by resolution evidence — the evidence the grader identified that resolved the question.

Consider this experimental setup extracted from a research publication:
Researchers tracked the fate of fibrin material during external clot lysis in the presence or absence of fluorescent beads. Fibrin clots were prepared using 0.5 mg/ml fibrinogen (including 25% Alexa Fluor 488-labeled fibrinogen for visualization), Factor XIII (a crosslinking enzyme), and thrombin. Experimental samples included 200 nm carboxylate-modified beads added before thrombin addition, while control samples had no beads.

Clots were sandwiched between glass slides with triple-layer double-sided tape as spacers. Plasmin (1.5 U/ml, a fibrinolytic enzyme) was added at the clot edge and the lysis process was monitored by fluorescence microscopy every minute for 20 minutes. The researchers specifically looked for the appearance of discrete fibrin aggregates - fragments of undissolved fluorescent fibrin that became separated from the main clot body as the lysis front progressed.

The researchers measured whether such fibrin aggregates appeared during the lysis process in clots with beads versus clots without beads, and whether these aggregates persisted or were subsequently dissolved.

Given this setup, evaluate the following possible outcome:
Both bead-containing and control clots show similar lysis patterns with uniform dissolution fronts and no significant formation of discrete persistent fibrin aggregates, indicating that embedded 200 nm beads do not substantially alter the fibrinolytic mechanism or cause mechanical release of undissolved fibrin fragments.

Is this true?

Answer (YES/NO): NO